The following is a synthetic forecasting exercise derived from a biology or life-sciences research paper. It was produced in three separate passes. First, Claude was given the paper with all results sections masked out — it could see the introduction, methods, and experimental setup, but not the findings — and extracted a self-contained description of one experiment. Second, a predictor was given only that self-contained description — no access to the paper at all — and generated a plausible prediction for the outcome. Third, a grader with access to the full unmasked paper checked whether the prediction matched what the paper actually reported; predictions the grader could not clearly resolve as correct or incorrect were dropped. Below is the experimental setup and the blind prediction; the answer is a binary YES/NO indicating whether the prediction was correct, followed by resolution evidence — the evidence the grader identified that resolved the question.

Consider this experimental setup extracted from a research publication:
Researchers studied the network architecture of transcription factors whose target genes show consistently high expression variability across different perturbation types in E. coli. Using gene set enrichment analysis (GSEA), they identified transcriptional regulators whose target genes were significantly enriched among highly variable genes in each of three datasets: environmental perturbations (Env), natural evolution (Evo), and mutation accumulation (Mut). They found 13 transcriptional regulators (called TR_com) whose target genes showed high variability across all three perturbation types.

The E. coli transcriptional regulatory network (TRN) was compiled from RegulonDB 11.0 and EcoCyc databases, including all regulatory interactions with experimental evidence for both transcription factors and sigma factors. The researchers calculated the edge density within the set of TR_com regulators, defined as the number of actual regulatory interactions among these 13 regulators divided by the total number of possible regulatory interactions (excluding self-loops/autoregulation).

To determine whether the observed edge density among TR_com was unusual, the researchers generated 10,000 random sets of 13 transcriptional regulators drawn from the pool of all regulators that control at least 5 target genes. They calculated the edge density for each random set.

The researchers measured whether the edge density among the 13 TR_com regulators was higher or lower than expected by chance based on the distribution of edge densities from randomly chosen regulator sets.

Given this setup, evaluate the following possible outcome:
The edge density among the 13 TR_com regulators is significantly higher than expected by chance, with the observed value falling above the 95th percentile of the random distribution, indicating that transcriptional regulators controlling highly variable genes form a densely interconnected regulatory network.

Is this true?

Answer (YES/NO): YES